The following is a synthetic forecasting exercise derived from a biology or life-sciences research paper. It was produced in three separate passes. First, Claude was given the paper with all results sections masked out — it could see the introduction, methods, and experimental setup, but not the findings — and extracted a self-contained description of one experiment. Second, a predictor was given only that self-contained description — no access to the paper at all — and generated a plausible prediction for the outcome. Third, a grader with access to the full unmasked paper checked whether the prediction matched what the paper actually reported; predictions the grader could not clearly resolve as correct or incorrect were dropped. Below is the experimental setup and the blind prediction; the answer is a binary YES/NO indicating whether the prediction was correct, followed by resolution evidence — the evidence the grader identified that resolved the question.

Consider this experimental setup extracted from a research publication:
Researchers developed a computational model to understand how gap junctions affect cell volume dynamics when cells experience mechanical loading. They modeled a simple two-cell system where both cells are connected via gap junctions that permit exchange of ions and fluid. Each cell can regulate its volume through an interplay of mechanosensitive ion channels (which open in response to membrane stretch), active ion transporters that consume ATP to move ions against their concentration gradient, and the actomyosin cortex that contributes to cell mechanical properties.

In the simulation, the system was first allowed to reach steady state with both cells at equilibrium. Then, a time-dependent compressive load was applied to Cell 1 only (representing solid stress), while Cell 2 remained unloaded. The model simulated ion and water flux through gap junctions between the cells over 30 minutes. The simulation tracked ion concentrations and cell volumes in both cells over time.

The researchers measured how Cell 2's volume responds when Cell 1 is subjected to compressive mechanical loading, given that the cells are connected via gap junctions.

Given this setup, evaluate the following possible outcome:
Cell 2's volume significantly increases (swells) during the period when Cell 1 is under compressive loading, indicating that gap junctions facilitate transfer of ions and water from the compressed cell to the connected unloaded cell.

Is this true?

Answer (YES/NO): YES